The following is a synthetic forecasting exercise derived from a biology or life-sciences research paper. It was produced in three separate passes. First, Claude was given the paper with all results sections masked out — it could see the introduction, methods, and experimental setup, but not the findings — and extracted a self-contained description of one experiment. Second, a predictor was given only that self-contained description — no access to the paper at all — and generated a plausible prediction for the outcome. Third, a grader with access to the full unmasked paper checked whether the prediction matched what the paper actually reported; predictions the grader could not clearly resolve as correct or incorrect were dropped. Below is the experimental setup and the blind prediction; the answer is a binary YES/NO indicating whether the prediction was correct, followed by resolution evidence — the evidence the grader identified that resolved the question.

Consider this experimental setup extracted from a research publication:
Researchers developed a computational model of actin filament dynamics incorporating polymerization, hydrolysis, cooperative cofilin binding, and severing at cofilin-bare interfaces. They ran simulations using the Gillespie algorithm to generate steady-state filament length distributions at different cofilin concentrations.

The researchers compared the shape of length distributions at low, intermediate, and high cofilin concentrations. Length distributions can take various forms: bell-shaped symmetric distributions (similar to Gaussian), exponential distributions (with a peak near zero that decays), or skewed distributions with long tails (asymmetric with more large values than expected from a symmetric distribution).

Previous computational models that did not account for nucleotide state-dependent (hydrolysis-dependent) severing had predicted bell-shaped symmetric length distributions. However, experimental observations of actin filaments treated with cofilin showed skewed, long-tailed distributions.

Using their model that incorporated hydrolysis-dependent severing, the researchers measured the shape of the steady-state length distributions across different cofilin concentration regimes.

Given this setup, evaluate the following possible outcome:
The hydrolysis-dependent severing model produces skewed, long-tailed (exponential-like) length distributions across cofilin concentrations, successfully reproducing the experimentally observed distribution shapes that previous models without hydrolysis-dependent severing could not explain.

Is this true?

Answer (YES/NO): NO